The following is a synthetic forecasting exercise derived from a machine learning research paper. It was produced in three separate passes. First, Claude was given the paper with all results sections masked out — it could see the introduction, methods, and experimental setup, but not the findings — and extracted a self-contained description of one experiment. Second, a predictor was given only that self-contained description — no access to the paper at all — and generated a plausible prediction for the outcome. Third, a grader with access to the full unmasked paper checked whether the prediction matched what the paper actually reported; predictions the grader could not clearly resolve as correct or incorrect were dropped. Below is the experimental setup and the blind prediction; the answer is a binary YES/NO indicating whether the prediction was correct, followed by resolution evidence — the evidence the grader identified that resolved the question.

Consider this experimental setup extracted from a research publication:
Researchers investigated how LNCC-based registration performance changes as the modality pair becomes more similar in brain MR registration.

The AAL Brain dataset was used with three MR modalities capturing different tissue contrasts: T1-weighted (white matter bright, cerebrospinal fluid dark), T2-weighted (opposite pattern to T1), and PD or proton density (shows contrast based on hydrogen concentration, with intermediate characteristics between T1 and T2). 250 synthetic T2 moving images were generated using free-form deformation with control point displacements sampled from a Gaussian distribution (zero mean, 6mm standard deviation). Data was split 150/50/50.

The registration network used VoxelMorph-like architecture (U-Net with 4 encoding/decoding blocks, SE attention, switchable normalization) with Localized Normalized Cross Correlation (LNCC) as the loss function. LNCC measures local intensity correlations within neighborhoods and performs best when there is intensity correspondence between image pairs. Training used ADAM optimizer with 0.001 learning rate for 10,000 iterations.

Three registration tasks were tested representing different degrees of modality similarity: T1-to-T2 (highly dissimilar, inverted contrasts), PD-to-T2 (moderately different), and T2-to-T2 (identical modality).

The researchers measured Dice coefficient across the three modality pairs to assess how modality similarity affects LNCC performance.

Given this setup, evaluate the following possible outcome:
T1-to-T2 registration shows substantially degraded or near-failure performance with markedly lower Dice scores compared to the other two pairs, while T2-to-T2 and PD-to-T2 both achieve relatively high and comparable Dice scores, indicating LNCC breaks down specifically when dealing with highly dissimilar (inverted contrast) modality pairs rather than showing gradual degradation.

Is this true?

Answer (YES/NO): NO